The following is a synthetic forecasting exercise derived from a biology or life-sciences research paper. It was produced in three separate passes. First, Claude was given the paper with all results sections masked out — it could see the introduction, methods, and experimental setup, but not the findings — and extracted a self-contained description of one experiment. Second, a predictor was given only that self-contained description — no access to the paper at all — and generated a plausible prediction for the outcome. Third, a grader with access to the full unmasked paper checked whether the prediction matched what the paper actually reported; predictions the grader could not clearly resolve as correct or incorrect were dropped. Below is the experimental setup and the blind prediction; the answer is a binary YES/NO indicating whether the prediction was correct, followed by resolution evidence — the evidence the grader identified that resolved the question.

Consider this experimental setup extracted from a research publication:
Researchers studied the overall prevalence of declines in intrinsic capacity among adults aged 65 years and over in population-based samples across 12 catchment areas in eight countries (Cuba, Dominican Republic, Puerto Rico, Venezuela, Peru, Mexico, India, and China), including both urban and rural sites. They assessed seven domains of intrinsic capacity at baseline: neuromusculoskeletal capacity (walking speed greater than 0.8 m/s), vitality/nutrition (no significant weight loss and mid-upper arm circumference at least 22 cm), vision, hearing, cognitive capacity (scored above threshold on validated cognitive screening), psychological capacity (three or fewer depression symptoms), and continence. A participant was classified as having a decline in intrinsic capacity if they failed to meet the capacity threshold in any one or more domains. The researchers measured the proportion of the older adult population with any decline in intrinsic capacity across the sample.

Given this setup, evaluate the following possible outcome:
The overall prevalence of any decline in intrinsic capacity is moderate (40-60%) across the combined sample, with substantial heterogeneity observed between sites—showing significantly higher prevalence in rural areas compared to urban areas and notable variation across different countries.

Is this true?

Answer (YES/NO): NO